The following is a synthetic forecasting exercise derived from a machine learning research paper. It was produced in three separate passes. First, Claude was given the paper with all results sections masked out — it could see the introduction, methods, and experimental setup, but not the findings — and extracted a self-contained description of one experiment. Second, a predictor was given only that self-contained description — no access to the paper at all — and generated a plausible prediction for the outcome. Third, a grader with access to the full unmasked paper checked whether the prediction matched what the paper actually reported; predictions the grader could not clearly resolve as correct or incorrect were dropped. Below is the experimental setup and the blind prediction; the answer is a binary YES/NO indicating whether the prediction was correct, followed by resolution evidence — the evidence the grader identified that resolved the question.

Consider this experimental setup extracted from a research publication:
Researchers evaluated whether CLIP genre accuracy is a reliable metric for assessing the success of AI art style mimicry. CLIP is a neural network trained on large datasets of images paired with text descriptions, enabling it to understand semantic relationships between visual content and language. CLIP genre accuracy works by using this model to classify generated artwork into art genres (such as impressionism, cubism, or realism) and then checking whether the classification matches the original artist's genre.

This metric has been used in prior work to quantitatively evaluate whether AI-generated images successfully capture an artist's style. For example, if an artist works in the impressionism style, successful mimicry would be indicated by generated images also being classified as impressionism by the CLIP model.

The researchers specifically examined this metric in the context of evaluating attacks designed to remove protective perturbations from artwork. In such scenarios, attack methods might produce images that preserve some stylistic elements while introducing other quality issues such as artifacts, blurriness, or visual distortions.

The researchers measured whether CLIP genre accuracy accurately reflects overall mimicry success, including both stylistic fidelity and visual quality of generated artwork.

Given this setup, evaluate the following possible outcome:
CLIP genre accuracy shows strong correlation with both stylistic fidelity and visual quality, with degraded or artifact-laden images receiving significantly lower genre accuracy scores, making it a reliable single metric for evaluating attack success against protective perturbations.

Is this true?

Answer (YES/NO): NO